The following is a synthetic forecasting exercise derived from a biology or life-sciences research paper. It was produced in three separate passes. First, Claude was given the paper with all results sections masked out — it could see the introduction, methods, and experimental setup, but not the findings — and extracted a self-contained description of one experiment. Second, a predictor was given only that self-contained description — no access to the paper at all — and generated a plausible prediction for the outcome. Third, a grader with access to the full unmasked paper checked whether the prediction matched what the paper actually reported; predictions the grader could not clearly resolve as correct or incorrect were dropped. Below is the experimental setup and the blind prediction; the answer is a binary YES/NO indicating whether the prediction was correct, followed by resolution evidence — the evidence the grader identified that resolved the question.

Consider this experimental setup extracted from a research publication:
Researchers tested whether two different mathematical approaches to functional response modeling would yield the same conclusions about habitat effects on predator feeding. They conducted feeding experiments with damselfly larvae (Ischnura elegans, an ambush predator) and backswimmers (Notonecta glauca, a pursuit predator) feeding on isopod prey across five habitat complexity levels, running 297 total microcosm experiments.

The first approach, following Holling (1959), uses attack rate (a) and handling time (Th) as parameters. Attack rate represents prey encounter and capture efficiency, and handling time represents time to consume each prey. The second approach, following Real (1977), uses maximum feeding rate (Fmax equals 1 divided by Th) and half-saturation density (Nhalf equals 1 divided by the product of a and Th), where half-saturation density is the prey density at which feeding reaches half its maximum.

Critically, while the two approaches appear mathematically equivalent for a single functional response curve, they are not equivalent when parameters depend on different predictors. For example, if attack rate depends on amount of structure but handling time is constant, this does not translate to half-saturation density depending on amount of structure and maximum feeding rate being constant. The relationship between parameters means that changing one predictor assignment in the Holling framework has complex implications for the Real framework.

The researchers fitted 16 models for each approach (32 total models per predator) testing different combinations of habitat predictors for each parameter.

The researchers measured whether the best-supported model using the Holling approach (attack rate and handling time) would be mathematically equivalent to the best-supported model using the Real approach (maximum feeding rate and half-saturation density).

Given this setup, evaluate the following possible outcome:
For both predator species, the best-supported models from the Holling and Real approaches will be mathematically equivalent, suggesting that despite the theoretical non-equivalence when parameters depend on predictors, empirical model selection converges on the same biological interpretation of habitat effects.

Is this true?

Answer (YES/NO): NO